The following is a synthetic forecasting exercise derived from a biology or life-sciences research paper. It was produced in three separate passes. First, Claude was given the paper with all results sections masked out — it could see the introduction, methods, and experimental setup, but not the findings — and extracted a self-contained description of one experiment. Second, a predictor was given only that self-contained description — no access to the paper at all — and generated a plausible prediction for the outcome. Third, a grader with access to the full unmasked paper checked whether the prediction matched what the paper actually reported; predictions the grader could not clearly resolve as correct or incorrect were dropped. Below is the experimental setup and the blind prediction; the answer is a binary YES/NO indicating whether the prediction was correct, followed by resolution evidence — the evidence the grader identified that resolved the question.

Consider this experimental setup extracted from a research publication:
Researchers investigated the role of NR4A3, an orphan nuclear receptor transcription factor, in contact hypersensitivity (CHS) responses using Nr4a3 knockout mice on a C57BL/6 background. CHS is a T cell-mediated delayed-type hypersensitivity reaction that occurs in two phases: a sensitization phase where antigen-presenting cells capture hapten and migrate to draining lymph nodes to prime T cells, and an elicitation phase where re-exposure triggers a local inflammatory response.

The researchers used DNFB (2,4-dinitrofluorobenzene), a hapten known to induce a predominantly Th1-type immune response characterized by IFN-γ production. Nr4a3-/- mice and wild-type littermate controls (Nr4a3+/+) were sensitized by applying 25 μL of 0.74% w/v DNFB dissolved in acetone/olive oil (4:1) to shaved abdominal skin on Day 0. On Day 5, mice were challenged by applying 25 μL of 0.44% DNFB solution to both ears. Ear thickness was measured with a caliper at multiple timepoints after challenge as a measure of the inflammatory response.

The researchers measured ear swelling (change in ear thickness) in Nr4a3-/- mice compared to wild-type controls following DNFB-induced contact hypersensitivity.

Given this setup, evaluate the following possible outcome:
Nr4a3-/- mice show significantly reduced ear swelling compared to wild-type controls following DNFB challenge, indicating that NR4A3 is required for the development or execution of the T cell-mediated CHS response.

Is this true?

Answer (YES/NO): YES